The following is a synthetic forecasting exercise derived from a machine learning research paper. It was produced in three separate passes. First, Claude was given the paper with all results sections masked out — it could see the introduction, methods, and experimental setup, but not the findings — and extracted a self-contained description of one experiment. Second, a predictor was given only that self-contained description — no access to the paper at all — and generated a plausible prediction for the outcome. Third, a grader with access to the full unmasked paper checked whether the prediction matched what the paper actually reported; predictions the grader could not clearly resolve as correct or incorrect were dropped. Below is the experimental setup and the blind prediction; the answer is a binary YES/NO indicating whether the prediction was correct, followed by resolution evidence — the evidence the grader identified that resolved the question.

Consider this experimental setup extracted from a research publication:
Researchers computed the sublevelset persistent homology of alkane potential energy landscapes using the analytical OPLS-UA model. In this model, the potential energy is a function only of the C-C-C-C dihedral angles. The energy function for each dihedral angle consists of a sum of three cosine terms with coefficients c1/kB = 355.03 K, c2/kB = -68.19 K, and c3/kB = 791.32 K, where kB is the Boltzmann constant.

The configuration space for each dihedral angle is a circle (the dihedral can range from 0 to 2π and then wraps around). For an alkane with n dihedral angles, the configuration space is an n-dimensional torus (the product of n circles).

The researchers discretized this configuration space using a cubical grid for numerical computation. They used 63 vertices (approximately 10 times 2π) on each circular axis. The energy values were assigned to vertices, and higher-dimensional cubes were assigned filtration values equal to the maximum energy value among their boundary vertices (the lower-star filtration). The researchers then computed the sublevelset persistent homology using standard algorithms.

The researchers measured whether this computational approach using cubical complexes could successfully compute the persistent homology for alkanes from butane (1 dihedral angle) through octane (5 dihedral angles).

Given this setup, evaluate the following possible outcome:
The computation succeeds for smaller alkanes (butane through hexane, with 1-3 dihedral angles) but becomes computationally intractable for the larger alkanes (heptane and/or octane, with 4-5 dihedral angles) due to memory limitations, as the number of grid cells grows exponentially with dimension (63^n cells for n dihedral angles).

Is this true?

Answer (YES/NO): NO